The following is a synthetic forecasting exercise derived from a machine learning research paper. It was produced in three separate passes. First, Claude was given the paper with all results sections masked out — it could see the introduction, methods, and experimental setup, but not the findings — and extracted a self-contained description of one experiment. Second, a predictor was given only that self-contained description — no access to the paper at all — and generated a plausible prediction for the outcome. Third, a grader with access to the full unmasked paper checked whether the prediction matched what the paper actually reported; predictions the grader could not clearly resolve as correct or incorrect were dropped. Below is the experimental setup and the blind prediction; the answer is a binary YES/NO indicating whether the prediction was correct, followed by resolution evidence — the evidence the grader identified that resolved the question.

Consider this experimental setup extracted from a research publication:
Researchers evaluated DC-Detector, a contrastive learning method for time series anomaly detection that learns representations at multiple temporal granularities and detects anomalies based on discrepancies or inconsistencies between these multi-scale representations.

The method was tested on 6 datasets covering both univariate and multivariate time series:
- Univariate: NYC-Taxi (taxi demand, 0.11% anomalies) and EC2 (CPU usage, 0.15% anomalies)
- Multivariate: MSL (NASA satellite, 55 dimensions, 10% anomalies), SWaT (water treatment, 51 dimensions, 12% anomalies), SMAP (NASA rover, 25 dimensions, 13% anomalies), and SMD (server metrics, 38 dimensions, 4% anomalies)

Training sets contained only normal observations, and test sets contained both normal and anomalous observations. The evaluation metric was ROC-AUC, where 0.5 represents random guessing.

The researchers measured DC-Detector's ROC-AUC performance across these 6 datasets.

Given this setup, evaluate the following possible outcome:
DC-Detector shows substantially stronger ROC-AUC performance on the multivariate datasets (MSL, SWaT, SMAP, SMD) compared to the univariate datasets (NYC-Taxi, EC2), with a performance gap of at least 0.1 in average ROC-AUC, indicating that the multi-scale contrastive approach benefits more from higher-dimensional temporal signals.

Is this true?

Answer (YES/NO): NO